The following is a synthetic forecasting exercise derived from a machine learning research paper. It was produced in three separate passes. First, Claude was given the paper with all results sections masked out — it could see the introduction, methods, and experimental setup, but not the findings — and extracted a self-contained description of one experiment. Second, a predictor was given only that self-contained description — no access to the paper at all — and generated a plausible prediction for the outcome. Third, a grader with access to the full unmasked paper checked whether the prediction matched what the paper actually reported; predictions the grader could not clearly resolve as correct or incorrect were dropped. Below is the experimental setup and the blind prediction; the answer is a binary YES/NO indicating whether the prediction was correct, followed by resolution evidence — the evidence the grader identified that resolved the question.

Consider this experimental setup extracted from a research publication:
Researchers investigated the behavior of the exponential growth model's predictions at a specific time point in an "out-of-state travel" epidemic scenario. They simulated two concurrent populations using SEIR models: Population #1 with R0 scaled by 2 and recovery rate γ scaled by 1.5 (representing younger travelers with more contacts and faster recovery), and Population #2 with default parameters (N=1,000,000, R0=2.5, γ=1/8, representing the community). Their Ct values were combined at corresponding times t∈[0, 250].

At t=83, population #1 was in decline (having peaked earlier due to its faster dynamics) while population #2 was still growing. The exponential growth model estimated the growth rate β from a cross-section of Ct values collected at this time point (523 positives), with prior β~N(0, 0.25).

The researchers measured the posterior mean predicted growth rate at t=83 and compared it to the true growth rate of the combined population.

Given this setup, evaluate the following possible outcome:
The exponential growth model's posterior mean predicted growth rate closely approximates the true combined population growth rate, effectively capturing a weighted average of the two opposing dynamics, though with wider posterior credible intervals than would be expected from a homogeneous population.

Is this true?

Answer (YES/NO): NO